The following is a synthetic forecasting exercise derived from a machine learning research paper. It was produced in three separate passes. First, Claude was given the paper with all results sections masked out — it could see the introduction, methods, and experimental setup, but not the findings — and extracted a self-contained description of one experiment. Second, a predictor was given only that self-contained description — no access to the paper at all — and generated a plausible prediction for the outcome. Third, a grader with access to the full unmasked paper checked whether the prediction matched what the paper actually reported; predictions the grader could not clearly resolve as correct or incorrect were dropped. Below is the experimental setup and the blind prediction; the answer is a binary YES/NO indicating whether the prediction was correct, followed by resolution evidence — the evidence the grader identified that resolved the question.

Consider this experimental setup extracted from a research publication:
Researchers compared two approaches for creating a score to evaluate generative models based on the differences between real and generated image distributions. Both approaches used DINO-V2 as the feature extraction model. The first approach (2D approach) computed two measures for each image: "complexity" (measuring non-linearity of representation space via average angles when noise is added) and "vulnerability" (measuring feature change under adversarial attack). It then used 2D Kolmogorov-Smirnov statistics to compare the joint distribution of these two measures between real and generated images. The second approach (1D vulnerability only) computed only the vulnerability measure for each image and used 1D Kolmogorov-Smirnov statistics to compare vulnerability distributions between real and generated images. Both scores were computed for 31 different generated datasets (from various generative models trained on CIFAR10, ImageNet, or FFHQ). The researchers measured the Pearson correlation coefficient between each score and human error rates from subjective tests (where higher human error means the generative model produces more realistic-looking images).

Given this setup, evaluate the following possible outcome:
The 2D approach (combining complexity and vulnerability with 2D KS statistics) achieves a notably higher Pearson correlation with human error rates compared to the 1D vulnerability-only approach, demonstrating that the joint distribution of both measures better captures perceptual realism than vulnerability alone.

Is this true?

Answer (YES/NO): NO